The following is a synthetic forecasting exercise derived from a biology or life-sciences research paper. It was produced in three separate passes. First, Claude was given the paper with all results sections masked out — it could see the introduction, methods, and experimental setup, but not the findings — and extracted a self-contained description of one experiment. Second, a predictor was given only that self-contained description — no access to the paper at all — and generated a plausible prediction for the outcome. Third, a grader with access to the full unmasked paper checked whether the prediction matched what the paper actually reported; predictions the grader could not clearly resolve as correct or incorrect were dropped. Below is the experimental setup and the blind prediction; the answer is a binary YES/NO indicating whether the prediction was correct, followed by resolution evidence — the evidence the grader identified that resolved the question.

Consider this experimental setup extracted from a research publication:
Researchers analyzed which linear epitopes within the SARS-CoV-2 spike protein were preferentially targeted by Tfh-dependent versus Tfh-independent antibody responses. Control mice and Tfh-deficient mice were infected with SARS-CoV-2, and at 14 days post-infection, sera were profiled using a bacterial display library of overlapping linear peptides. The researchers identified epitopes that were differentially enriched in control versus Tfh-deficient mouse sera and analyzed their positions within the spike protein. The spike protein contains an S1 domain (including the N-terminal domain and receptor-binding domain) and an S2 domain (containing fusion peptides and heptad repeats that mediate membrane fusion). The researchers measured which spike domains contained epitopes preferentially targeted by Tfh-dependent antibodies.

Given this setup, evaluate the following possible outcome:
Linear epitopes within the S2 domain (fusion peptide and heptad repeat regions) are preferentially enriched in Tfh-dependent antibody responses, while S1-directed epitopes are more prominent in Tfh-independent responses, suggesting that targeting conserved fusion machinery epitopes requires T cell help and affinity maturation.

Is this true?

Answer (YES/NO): NO